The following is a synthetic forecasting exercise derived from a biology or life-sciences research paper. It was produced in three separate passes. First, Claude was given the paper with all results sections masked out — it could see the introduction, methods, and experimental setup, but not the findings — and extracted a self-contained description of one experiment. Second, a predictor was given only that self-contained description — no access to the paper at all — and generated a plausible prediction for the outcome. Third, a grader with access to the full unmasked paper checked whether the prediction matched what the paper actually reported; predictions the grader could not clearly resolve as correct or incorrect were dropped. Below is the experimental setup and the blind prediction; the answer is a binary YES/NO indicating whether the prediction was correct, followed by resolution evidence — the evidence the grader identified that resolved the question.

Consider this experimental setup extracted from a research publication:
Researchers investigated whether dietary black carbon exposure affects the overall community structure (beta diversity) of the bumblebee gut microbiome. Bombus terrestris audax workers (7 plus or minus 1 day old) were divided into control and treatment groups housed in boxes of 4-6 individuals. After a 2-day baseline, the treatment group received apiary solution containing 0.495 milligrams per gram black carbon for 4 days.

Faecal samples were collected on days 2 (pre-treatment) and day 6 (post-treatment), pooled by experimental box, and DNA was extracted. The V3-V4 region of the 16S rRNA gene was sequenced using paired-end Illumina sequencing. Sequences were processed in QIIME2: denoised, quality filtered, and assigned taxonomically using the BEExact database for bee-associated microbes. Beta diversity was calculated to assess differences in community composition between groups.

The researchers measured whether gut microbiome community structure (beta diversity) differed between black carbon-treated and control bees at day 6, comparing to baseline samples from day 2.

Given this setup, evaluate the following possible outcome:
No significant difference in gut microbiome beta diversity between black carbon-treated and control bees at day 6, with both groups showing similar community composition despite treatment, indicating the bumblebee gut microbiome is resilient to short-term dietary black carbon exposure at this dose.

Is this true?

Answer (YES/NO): NO